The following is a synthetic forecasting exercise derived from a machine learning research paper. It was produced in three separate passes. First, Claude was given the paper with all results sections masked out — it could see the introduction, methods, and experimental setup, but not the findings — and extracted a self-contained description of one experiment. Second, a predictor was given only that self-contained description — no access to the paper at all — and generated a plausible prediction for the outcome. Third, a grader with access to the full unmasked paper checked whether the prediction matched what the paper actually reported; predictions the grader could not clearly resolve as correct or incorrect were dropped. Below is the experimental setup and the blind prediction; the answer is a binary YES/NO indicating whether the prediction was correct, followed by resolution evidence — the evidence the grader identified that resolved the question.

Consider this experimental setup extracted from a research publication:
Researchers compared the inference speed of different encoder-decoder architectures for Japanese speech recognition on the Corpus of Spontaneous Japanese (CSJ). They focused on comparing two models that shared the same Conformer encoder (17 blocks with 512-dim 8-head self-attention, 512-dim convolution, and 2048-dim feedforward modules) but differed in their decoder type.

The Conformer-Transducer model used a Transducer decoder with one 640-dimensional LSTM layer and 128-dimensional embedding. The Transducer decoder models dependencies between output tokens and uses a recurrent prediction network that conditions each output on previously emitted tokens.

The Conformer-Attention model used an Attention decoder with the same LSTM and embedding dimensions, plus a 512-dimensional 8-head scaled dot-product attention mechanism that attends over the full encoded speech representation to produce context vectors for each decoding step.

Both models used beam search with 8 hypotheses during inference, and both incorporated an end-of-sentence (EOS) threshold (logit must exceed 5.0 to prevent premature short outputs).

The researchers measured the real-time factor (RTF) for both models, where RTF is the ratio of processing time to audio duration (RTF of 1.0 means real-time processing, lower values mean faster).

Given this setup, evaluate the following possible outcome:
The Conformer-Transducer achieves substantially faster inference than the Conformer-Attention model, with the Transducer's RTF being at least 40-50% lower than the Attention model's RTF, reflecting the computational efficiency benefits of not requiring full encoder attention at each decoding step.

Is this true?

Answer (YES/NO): NO